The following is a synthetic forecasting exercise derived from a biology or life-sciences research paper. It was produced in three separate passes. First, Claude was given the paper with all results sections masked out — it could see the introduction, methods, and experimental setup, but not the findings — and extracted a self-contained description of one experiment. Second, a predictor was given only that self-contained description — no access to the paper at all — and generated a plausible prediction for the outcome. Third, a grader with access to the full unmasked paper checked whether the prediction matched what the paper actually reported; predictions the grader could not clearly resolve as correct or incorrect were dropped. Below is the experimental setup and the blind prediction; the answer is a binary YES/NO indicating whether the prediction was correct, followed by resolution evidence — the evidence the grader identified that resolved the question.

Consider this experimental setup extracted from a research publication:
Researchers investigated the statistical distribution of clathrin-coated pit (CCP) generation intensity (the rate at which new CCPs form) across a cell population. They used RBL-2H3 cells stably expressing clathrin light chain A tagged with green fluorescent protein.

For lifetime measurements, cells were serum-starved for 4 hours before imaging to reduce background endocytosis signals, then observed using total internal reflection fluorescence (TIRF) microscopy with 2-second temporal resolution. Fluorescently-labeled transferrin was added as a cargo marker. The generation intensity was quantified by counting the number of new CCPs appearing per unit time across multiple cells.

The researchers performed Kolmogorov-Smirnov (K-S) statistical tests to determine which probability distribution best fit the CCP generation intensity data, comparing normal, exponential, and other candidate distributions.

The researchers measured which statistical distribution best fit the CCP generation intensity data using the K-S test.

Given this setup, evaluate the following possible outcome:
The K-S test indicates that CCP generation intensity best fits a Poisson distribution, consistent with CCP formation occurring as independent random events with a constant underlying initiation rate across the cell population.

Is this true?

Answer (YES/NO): NO